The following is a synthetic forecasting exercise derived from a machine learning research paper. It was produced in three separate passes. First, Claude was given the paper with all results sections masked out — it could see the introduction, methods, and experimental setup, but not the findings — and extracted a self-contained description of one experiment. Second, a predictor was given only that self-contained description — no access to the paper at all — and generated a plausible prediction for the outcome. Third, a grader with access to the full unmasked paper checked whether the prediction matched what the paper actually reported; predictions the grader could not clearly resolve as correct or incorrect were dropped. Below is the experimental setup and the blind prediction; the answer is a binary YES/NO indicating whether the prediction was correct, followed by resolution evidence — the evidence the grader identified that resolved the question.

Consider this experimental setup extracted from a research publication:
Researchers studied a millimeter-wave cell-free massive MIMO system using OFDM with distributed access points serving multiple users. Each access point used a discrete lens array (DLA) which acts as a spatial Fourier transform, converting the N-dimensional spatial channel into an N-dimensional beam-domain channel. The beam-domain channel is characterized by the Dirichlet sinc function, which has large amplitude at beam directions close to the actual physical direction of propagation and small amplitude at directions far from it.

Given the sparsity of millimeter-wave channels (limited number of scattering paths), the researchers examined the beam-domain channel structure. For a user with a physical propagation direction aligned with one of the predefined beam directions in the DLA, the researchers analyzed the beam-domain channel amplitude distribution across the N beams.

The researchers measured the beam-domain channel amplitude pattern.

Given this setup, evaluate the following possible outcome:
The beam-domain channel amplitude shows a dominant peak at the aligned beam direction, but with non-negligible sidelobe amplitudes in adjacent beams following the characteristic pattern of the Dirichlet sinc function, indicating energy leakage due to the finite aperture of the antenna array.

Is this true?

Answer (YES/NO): YES